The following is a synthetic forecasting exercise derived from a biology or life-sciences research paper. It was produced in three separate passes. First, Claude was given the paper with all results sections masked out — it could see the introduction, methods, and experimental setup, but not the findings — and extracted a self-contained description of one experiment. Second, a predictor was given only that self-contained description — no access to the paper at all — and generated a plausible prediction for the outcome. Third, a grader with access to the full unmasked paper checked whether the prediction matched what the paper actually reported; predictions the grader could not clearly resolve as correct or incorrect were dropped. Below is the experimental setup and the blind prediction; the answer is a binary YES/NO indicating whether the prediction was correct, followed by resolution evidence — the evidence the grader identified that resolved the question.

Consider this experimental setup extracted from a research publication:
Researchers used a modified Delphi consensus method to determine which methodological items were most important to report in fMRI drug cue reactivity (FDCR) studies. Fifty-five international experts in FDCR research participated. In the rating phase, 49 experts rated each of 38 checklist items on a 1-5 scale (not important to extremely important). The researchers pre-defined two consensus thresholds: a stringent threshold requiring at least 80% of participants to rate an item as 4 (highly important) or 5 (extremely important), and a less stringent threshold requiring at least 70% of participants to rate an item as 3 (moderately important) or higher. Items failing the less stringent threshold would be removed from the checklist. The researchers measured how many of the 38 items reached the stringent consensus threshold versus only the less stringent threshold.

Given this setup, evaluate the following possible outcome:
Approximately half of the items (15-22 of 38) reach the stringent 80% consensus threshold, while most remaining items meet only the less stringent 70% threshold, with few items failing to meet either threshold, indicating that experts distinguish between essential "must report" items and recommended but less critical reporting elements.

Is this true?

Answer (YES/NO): NO